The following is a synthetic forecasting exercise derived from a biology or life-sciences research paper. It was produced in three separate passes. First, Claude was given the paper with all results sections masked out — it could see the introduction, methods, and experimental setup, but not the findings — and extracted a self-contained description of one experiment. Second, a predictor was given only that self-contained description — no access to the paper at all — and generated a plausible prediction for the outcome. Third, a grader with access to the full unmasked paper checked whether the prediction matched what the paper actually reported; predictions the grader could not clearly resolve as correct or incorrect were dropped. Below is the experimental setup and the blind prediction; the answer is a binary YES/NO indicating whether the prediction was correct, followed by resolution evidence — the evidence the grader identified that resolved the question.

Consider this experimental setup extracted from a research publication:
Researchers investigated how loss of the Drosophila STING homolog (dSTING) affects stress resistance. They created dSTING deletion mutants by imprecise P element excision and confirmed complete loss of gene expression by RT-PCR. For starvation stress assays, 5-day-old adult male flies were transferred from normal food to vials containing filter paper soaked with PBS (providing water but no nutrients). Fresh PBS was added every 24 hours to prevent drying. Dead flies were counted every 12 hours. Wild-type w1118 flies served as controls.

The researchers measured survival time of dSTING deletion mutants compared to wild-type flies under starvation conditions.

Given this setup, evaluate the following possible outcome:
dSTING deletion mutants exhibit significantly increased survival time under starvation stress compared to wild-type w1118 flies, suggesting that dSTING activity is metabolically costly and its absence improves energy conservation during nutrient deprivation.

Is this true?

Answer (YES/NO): NO